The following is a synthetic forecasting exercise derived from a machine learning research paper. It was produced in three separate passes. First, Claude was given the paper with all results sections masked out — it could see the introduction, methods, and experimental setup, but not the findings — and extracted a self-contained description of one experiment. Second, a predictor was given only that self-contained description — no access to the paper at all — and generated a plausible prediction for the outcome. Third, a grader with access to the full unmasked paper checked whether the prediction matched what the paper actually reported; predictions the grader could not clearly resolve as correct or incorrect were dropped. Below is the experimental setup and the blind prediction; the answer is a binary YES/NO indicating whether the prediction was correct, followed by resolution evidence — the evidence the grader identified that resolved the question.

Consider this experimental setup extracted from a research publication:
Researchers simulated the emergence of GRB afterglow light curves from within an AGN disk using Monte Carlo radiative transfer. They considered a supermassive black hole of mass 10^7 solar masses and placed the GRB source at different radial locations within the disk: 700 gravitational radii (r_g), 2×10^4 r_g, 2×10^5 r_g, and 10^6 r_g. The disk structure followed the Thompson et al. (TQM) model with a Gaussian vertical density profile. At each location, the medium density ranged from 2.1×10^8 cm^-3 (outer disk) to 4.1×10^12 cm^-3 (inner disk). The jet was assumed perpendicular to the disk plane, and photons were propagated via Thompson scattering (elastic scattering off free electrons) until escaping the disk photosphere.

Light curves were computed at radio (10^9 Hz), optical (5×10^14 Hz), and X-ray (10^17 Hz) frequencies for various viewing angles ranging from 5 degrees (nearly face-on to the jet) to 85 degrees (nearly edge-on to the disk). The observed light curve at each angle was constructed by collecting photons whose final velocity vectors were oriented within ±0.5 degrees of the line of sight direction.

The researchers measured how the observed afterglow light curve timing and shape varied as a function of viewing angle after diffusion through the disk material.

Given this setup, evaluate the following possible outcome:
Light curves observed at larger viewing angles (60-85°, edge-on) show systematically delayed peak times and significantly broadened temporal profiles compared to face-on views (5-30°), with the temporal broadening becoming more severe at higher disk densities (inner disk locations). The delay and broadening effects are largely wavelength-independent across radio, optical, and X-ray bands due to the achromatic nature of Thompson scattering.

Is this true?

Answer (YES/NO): NO